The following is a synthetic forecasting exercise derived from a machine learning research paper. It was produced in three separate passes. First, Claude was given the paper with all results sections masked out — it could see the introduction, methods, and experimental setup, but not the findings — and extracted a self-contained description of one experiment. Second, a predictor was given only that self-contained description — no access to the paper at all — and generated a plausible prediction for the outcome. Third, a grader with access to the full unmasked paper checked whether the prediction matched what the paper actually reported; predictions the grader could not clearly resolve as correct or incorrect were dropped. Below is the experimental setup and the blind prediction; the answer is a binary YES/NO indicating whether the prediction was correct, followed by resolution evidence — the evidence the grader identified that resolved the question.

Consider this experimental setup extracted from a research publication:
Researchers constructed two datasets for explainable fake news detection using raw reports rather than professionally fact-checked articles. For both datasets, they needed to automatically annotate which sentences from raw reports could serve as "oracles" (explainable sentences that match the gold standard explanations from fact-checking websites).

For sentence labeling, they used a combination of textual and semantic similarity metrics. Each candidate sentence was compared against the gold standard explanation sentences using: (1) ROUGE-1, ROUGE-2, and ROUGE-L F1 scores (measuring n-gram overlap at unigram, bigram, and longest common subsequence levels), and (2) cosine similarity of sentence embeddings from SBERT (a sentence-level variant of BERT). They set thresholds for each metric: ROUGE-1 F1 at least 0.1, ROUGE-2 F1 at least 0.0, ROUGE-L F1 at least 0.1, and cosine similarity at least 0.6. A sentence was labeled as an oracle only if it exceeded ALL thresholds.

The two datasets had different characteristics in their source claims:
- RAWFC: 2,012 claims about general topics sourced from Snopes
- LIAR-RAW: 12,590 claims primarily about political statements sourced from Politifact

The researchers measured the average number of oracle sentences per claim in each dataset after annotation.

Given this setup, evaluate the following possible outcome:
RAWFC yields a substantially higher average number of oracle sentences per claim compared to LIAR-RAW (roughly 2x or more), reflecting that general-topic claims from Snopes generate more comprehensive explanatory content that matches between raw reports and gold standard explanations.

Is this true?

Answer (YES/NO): YES